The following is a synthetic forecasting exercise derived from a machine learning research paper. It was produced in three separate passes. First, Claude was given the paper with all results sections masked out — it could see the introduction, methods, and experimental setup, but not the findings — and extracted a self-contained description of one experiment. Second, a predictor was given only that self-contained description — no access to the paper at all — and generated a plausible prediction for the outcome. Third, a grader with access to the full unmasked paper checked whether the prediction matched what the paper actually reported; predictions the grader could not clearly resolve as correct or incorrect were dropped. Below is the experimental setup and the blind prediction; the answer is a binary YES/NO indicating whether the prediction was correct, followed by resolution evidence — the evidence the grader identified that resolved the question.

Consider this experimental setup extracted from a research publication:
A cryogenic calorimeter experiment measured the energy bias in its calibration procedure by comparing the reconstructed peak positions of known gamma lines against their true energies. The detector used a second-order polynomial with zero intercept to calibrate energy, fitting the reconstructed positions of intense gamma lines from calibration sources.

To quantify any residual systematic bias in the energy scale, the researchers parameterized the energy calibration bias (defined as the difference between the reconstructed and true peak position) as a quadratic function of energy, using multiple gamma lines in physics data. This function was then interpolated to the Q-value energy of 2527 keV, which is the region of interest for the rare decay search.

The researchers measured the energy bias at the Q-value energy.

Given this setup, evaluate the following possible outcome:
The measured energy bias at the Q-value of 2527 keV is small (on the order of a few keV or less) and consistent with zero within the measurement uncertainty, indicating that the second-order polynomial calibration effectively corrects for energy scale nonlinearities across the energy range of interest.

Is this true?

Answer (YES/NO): YES